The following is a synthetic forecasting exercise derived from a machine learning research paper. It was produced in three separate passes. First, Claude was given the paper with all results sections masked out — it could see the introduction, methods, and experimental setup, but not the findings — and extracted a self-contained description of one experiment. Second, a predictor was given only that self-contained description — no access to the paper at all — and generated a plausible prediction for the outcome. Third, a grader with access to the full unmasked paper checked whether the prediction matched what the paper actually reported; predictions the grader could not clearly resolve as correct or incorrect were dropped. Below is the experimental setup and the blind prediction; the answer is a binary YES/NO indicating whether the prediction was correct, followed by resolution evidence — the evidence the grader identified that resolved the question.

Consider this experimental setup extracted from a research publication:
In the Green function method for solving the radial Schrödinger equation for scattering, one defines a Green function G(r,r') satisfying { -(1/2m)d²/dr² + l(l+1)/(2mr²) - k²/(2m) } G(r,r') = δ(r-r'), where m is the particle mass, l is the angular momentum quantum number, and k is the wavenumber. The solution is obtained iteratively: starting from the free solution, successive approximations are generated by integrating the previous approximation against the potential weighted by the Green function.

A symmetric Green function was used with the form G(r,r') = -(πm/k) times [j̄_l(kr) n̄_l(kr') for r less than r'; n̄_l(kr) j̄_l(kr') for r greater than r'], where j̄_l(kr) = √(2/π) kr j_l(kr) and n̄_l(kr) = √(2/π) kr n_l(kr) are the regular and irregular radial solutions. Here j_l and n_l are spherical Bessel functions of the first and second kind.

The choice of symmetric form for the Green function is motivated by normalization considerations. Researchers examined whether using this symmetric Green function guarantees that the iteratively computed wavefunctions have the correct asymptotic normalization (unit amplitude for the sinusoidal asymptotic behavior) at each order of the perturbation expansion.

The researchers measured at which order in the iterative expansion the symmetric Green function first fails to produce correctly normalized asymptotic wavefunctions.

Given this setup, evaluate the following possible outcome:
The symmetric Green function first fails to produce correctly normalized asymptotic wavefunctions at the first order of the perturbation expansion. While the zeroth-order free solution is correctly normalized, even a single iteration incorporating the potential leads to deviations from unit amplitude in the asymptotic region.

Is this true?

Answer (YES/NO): NO